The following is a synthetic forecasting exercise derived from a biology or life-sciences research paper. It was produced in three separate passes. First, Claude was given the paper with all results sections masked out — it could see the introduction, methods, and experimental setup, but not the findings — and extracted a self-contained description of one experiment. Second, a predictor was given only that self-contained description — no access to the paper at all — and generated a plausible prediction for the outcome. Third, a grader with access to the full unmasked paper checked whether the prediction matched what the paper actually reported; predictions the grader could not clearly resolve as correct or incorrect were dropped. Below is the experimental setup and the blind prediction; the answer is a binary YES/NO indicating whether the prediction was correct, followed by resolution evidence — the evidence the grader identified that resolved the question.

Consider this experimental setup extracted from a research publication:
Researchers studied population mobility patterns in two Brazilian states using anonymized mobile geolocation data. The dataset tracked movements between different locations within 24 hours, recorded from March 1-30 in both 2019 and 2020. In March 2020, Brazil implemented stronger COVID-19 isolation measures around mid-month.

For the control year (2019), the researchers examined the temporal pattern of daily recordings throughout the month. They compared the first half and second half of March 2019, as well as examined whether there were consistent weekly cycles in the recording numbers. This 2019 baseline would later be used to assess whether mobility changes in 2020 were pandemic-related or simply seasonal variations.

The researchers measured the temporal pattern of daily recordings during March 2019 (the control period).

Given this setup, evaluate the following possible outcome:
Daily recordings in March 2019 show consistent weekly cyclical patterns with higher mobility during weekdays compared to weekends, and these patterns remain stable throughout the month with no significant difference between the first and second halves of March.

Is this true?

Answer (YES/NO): YES